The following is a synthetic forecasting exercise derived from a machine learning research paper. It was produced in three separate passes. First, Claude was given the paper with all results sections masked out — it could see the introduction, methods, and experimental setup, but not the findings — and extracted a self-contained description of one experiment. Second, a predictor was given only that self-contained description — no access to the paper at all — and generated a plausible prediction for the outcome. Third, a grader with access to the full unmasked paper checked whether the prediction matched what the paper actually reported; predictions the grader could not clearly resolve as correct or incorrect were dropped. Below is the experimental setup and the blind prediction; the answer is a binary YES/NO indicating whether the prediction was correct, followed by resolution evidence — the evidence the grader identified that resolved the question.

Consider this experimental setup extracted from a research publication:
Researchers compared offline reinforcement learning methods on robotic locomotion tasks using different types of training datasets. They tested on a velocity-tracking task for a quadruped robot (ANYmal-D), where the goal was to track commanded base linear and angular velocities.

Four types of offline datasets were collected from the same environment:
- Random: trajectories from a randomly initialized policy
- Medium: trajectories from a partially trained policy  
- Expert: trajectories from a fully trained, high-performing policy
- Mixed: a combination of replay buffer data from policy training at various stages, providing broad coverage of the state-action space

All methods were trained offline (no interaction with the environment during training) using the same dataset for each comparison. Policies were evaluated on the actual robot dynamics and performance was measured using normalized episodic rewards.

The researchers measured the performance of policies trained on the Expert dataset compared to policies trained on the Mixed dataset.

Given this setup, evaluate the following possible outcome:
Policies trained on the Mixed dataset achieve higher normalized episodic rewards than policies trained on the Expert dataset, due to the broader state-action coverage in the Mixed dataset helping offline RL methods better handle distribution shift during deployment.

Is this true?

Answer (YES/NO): YES